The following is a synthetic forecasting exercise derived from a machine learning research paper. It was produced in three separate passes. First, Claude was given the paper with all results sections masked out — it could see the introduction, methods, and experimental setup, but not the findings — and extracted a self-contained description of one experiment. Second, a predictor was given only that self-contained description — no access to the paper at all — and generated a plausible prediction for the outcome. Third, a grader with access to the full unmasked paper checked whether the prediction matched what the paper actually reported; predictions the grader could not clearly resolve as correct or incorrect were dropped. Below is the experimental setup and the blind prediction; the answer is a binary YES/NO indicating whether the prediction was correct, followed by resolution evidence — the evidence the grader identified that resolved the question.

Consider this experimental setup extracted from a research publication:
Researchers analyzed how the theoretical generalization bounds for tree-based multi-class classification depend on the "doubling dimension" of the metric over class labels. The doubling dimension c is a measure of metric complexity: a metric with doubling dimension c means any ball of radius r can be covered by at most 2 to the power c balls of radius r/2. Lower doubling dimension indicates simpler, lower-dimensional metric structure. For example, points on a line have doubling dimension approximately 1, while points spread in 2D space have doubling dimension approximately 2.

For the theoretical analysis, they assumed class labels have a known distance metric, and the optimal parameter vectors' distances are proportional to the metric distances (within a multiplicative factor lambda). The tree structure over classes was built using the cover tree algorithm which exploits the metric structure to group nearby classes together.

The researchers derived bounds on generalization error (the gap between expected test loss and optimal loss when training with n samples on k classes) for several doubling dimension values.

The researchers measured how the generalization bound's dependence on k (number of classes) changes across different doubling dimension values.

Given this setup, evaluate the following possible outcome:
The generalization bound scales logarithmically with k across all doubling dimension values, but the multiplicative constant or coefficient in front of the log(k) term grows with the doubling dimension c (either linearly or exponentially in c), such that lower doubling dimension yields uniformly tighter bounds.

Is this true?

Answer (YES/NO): NO